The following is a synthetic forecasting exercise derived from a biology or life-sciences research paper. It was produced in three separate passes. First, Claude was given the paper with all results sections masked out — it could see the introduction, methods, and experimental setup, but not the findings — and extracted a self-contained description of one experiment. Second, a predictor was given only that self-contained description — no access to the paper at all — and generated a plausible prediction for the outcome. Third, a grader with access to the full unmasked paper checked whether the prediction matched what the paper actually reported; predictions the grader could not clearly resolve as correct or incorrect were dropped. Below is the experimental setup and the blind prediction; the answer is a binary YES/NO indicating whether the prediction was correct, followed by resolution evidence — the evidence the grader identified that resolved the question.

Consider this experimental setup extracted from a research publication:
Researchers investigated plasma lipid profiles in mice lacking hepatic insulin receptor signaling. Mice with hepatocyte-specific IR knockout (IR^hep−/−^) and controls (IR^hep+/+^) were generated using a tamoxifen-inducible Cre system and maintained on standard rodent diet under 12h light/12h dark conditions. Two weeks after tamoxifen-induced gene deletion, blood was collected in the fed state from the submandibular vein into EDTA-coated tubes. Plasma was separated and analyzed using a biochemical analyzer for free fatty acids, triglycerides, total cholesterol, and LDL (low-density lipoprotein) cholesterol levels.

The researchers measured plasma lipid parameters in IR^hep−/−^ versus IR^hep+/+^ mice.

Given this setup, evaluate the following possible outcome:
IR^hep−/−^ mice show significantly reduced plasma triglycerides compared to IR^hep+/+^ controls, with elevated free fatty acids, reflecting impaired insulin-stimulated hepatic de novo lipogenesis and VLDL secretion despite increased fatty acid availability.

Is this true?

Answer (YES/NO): NO